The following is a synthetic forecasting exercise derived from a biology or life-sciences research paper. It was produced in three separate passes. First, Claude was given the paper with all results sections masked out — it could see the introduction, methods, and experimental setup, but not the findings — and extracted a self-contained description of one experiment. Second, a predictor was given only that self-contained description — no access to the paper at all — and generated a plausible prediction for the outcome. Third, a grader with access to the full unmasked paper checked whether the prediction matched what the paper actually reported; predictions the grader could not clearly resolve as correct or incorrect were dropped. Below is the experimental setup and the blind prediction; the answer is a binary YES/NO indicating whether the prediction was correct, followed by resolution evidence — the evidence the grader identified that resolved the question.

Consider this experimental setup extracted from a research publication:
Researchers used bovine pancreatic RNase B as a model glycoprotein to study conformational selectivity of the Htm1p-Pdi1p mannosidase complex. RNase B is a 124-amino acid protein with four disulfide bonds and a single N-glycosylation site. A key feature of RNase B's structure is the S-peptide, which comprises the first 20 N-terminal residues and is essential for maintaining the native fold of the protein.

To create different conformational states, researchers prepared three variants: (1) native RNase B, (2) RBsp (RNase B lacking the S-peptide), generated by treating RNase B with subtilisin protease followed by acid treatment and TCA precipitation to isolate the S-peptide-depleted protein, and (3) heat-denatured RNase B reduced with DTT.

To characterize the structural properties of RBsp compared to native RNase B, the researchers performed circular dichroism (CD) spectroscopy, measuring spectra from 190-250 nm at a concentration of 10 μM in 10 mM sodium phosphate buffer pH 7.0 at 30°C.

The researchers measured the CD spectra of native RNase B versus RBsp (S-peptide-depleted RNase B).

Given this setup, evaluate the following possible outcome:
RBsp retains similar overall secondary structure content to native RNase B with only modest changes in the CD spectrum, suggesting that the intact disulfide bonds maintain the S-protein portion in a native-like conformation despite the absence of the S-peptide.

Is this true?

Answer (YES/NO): NO